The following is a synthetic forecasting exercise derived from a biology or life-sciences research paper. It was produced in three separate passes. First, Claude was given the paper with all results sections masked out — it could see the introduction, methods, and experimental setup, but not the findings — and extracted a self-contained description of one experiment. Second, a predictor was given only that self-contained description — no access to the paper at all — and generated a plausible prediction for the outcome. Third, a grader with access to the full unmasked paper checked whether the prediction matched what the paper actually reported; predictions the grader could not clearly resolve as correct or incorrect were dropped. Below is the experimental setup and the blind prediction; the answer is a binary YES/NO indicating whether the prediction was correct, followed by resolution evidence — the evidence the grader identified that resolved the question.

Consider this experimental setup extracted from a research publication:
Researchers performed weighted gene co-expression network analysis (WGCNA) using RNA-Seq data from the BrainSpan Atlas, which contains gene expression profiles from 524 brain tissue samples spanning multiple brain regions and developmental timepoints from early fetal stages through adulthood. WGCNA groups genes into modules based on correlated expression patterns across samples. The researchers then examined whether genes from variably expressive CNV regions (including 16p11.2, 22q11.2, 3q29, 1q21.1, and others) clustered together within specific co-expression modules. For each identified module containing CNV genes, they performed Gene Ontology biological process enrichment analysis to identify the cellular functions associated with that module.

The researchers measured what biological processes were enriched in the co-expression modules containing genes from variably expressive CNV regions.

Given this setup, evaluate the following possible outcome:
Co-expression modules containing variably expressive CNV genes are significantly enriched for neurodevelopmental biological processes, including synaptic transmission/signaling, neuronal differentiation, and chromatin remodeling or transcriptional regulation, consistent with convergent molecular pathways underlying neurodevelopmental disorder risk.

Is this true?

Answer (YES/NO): NO